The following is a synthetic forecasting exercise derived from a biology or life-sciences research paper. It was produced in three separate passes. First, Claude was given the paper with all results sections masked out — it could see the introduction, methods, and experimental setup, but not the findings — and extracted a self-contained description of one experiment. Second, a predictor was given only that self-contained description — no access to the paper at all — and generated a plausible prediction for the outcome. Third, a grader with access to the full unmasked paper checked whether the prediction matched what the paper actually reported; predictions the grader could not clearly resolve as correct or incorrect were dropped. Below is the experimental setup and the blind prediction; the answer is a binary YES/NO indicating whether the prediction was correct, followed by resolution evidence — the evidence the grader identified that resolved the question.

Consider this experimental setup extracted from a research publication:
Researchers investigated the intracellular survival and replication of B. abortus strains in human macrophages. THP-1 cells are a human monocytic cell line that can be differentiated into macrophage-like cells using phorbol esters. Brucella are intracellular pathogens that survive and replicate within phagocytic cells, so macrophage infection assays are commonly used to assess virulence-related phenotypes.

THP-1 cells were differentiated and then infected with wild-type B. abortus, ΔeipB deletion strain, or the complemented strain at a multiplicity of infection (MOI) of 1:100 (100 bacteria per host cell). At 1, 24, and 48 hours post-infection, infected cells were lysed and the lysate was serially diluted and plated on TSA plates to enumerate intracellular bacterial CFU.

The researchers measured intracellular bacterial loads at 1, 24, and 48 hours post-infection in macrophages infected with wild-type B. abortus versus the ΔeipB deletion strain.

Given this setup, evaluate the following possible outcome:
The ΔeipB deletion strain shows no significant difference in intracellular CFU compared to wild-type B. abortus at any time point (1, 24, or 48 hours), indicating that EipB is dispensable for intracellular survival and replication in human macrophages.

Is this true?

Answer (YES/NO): YES